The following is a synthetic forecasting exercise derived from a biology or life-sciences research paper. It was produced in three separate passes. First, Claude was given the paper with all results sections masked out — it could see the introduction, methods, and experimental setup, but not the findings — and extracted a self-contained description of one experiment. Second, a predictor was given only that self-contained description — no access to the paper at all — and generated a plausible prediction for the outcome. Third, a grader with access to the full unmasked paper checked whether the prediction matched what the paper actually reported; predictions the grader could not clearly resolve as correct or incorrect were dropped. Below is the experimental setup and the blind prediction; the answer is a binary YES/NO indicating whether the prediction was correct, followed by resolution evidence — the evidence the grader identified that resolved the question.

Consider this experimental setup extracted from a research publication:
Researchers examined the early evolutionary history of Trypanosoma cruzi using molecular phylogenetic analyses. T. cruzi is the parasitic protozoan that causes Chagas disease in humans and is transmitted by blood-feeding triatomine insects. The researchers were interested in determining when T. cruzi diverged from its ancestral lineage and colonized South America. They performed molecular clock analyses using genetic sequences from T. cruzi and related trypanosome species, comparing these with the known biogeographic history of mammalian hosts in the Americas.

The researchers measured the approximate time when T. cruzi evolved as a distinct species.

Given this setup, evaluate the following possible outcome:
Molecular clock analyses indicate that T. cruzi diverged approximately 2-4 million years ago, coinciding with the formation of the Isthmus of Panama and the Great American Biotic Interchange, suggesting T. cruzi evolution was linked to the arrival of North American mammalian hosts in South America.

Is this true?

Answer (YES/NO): NO